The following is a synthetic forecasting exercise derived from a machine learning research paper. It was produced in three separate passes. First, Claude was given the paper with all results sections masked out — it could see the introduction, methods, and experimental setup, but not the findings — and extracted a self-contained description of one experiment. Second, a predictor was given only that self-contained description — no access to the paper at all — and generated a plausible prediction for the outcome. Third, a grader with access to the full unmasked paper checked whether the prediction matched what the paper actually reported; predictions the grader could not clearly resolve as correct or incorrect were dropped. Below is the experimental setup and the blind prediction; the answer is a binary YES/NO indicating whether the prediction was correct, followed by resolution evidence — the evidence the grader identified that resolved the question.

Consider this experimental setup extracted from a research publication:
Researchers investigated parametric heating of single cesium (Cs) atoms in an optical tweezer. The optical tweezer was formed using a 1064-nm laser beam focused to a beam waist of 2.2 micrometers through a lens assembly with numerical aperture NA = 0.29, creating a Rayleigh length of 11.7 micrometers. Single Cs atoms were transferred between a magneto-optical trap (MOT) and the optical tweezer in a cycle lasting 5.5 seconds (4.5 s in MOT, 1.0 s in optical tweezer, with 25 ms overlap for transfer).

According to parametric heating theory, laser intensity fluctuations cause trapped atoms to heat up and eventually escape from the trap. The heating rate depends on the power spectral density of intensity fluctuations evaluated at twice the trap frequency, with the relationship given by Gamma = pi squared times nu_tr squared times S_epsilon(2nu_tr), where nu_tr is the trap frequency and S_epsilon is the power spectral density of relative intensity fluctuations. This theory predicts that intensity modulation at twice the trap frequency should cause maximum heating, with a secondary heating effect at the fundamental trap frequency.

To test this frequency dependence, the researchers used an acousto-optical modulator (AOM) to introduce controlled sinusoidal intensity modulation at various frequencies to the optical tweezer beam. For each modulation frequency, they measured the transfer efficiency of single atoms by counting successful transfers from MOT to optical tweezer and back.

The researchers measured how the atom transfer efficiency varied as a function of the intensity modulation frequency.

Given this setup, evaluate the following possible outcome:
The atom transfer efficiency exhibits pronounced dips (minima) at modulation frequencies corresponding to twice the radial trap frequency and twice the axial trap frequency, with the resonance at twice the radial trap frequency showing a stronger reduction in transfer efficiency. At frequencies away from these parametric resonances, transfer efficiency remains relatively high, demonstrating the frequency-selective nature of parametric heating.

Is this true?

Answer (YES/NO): NO